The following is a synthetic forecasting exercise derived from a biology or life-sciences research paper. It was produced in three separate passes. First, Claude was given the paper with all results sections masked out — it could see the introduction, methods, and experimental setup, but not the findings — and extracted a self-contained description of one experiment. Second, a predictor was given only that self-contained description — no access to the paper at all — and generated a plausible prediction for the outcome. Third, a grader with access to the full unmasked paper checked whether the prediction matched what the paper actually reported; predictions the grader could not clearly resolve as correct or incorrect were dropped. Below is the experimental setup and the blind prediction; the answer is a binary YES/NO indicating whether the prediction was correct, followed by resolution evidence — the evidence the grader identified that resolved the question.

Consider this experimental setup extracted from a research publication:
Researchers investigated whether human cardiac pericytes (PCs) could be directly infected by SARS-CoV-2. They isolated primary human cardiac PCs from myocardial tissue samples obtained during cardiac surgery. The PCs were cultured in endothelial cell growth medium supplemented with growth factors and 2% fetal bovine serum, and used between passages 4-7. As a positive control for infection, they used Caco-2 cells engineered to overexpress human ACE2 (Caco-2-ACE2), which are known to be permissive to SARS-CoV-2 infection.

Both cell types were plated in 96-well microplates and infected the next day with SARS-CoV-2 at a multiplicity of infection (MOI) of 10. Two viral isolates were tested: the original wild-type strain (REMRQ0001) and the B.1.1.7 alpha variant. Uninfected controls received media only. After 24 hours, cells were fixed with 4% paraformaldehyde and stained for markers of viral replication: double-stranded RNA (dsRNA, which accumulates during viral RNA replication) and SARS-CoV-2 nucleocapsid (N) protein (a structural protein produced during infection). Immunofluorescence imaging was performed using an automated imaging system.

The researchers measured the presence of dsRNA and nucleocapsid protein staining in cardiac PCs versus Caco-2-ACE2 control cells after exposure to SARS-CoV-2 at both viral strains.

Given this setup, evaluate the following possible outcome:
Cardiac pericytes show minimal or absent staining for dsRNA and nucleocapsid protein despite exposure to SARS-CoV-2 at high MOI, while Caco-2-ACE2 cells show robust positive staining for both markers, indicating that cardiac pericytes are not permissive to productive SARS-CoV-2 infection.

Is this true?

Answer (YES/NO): YES